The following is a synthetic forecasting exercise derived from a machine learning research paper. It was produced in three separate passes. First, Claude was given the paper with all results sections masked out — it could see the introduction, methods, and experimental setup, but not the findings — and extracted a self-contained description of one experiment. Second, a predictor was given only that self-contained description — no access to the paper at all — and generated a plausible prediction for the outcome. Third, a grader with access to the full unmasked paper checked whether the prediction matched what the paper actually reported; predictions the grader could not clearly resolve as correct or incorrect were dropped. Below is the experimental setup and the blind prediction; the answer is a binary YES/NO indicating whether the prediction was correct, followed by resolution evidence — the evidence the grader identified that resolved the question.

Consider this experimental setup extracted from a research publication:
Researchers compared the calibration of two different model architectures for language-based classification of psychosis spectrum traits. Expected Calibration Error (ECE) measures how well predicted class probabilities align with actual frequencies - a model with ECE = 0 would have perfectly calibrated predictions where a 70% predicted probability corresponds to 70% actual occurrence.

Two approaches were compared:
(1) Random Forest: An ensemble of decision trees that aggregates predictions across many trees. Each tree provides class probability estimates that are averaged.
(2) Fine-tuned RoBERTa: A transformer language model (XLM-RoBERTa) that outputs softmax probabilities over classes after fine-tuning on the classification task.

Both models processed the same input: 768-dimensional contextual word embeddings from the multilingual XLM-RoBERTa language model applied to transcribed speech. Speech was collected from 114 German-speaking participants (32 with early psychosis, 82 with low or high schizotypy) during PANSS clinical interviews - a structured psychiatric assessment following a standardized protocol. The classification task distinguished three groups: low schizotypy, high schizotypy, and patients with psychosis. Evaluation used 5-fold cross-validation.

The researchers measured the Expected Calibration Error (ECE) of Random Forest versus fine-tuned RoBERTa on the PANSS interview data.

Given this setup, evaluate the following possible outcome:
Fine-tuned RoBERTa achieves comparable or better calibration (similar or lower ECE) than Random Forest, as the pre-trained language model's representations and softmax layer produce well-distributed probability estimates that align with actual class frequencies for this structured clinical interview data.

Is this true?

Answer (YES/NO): YES